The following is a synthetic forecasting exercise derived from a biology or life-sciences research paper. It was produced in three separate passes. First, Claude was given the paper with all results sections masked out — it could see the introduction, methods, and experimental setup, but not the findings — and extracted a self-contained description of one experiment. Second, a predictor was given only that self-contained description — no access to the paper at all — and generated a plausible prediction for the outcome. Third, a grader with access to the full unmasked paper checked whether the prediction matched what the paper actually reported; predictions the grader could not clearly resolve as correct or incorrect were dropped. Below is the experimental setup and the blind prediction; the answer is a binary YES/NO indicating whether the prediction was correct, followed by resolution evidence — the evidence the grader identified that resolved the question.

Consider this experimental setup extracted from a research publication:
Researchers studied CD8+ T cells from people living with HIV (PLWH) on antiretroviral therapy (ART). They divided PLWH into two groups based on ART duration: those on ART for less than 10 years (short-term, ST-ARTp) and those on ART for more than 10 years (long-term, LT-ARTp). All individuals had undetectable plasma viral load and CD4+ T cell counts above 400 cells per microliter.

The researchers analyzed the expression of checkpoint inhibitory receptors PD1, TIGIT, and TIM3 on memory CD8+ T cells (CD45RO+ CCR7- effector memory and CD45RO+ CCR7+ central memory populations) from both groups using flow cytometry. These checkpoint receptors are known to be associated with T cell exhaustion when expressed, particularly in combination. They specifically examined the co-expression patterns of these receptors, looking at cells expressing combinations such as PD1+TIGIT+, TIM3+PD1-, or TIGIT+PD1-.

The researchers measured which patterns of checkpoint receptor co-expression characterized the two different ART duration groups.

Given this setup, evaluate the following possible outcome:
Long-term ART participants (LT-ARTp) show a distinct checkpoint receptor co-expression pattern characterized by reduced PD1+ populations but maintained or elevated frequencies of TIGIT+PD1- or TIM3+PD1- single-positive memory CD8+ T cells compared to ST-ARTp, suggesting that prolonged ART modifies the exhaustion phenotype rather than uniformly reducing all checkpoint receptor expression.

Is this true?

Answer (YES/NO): YES